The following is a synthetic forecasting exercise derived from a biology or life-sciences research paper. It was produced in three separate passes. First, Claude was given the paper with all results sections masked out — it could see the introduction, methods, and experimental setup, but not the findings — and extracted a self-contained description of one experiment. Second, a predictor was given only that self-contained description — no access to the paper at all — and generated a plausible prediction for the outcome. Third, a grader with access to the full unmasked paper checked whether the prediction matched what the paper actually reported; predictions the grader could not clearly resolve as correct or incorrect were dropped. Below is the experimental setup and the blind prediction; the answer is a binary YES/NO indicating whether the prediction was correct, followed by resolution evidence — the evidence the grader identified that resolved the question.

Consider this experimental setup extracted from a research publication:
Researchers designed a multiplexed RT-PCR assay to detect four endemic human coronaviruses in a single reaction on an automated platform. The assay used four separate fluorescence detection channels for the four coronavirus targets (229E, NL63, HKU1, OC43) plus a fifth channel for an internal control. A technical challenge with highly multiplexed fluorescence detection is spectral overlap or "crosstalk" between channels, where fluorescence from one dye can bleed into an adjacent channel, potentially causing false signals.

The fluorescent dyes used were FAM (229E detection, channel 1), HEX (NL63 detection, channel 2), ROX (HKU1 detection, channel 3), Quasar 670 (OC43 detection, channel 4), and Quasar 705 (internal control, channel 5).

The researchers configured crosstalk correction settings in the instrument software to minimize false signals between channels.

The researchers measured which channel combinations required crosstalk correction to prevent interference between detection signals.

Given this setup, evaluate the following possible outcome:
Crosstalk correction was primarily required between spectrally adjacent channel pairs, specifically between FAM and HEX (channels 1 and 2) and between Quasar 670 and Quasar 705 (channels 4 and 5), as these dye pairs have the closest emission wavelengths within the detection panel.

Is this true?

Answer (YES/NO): YES